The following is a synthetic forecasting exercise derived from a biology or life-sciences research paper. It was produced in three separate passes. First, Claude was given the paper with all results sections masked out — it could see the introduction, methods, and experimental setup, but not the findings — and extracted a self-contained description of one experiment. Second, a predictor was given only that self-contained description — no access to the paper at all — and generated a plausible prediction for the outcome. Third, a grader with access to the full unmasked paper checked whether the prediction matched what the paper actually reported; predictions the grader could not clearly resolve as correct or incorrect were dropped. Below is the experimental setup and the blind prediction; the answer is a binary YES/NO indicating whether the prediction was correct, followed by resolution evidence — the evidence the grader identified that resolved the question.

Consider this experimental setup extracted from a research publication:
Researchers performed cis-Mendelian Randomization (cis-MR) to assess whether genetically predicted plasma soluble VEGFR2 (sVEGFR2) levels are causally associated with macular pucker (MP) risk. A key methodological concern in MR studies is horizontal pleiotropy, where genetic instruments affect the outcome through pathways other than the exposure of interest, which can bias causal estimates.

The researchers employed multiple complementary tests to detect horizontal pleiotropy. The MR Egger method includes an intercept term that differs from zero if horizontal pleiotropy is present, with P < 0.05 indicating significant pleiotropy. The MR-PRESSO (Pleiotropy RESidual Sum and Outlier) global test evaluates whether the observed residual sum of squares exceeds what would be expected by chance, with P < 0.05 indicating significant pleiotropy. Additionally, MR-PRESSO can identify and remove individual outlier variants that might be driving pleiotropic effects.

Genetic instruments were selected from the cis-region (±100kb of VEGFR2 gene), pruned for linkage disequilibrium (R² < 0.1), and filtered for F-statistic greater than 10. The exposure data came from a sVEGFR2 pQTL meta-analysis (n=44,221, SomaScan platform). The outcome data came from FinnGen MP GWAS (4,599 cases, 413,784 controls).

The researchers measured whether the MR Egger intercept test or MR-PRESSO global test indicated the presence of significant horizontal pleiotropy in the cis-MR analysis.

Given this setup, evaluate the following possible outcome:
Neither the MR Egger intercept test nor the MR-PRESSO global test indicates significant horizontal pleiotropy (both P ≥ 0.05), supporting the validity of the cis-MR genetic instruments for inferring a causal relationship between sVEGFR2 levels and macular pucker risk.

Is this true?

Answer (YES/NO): YES